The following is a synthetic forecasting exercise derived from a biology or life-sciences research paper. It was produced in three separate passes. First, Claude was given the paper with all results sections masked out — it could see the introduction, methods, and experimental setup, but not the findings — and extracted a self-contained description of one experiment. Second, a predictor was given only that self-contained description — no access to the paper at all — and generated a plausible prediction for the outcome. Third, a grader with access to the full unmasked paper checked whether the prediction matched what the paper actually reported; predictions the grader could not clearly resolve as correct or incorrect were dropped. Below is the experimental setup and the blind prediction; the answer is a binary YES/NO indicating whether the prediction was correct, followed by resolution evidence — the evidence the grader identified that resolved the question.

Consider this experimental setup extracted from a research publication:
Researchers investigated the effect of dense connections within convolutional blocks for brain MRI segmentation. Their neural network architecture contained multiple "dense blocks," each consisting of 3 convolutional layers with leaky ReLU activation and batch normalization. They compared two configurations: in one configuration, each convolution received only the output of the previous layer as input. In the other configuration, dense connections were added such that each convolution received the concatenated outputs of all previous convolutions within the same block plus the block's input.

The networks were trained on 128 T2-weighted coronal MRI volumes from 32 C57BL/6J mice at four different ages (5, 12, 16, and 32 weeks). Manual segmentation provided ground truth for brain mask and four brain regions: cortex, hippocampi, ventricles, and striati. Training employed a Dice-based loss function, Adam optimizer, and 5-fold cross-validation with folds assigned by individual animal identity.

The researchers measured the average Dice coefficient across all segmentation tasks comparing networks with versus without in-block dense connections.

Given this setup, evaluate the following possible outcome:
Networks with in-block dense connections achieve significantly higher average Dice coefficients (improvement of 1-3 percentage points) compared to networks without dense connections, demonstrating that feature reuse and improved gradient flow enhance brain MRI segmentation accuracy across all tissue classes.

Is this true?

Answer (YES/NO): NO